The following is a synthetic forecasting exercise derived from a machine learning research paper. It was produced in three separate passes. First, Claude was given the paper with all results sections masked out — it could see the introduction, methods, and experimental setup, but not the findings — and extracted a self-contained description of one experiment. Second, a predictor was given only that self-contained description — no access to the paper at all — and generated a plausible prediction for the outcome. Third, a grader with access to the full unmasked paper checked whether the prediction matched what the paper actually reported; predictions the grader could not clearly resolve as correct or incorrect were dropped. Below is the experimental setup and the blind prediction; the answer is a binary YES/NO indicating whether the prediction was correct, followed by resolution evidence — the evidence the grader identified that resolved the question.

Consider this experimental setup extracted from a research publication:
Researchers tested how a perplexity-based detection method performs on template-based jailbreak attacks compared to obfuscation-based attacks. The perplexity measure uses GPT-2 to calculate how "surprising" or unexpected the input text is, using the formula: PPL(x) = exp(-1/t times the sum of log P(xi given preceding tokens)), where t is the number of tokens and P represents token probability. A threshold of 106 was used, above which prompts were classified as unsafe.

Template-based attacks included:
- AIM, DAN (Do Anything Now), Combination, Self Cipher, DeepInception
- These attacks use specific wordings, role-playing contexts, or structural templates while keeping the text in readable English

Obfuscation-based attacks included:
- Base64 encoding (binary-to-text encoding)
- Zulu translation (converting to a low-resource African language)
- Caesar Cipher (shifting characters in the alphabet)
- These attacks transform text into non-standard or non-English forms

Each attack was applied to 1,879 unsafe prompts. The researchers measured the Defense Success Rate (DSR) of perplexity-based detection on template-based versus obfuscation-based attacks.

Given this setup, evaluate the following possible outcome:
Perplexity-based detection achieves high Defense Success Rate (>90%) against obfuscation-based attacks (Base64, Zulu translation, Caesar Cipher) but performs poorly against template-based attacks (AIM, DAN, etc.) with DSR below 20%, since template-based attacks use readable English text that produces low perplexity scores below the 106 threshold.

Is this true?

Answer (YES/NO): NO